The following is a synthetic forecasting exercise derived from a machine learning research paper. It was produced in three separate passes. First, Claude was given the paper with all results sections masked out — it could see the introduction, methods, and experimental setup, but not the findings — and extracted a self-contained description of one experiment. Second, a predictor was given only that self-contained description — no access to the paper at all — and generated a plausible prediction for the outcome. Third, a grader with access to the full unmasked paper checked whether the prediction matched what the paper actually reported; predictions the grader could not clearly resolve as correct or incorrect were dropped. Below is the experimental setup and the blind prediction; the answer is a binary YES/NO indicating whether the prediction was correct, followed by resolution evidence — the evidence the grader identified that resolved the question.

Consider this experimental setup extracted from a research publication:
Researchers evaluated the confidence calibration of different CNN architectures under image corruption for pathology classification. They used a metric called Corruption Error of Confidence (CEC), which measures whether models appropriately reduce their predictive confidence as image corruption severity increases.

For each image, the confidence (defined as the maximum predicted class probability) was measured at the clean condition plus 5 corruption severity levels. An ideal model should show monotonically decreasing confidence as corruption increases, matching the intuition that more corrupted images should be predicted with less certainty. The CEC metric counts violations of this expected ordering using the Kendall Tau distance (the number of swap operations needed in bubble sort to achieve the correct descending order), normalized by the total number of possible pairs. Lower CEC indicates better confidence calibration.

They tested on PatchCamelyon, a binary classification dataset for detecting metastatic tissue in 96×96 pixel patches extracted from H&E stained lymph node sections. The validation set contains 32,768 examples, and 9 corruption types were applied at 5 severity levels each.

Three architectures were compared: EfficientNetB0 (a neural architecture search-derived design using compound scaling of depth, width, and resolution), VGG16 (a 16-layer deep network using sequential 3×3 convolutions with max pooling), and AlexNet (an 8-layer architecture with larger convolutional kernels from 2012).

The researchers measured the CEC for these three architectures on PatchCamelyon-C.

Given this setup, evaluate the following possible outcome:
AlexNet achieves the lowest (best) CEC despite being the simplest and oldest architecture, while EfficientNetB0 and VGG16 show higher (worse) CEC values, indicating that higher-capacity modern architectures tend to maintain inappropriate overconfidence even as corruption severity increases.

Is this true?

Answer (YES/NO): NO